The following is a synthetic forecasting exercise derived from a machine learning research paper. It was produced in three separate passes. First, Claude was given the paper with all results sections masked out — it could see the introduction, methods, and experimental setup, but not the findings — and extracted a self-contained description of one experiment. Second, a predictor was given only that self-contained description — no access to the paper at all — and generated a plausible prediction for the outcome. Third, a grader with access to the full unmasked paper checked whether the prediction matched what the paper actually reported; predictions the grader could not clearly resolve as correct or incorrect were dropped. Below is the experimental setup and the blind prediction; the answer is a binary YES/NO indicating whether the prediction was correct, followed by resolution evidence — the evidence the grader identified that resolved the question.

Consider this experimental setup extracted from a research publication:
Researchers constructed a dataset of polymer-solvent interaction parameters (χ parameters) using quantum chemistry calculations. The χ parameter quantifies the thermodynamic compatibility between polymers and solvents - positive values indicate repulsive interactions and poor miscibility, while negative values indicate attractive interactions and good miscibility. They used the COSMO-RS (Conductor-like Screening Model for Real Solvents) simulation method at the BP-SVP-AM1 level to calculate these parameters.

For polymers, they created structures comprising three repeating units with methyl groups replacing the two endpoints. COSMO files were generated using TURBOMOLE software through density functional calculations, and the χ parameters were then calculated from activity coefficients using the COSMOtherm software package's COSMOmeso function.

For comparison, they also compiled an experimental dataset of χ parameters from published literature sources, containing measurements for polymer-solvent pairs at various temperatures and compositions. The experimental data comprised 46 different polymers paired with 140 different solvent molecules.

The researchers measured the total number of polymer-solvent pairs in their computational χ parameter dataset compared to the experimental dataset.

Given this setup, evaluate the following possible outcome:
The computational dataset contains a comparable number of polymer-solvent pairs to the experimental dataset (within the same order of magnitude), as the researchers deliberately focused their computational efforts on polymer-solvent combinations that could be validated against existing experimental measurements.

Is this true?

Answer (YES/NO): NO